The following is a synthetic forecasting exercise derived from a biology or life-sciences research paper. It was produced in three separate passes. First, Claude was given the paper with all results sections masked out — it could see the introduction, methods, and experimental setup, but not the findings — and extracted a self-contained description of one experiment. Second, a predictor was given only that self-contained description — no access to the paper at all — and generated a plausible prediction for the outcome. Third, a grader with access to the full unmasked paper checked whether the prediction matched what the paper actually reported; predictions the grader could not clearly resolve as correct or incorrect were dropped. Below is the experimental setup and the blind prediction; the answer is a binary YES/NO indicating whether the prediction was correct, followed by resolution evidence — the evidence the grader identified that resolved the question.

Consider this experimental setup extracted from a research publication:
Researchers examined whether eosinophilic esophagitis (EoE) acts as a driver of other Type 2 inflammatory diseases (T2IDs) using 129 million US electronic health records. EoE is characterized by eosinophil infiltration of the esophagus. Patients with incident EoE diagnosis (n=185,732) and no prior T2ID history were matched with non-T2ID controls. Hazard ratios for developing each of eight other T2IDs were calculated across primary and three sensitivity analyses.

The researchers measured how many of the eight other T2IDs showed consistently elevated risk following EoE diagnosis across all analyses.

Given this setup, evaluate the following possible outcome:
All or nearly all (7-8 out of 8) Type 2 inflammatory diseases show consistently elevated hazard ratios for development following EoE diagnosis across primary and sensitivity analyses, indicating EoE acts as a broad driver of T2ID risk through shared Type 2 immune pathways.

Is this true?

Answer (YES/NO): NO